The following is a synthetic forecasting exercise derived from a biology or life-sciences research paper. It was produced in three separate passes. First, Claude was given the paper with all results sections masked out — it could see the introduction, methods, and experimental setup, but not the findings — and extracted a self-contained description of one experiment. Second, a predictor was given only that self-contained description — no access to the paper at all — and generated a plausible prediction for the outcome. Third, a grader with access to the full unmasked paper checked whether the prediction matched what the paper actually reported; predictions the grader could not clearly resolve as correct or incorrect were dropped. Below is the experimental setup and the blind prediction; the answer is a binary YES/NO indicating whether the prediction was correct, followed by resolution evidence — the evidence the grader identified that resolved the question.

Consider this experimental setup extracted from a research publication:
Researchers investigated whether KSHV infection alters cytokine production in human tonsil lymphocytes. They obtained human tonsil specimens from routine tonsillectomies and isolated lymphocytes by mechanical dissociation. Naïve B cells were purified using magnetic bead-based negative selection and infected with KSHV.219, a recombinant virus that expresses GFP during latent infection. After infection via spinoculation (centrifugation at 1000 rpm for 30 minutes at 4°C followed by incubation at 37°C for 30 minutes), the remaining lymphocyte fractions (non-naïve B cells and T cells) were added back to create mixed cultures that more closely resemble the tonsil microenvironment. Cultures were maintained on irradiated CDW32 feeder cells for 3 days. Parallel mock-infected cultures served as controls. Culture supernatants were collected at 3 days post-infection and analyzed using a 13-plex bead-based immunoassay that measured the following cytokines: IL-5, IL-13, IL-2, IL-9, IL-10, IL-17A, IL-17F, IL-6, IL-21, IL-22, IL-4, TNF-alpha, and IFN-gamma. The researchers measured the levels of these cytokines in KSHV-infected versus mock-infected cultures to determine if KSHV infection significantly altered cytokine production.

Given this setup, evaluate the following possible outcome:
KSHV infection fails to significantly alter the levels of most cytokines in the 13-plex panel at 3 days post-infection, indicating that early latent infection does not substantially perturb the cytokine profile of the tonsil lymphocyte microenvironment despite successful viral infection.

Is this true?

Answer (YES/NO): NO